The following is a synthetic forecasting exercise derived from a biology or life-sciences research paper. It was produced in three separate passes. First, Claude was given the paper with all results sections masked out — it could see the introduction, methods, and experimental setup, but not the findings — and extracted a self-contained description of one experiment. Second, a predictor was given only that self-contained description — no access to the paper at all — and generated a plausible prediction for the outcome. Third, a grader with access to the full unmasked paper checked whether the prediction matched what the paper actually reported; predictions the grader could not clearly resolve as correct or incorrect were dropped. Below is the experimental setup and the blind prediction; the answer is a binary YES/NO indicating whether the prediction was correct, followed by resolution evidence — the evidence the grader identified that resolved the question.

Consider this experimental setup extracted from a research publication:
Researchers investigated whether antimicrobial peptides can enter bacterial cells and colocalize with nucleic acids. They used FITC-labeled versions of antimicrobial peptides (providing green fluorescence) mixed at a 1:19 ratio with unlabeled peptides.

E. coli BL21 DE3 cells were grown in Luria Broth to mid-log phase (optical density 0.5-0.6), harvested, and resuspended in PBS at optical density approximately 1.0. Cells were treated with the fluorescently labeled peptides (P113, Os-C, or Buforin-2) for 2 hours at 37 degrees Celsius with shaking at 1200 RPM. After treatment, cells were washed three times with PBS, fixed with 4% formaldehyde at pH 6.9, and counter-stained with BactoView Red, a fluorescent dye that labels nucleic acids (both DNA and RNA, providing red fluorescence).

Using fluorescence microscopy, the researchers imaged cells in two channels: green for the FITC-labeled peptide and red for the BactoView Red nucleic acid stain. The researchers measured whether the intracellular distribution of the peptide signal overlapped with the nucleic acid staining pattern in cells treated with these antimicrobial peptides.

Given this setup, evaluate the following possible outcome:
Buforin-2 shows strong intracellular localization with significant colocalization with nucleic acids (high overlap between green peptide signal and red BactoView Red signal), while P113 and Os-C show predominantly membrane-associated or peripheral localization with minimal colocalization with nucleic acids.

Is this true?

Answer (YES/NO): NO